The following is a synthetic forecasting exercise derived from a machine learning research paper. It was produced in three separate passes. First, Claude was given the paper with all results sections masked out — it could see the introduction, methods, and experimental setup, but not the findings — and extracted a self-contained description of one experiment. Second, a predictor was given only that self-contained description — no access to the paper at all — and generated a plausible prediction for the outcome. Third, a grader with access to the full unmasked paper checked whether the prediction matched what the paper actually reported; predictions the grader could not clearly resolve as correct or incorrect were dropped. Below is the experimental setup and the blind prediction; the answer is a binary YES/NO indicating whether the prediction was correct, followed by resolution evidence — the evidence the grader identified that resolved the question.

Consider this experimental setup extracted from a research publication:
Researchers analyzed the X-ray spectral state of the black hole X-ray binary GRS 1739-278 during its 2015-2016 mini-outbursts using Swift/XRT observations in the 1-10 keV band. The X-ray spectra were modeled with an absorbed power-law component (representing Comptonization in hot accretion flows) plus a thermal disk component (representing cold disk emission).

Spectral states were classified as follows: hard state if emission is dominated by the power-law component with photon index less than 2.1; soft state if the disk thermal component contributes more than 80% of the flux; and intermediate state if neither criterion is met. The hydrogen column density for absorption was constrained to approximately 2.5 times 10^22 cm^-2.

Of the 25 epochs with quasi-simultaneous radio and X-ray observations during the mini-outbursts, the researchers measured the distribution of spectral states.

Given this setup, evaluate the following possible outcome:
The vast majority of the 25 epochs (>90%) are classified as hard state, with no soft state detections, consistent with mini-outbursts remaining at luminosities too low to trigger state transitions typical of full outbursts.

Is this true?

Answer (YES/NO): NO